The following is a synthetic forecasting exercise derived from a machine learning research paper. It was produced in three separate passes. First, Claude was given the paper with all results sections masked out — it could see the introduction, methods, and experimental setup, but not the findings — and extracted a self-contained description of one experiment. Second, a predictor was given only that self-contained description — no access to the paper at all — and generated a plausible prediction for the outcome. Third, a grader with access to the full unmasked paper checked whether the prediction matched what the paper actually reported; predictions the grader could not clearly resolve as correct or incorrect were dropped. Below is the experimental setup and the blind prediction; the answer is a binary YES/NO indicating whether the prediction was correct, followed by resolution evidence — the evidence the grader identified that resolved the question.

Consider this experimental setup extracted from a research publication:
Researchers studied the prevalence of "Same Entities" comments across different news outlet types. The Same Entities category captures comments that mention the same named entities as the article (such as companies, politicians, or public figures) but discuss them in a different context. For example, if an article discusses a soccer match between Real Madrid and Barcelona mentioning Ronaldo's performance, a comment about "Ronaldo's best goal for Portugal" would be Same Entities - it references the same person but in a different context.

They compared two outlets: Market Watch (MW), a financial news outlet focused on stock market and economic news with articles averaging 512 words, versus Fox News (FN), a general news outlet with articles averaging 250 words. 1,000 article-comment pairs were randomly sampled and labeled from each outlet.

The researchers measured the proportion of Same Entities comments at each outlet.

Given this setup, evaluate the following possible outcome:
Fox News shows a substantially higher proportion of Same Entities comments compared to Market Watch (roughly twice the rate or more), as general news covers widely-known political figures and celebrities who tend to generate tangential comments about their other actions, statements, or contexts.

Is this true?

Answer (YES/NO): NO